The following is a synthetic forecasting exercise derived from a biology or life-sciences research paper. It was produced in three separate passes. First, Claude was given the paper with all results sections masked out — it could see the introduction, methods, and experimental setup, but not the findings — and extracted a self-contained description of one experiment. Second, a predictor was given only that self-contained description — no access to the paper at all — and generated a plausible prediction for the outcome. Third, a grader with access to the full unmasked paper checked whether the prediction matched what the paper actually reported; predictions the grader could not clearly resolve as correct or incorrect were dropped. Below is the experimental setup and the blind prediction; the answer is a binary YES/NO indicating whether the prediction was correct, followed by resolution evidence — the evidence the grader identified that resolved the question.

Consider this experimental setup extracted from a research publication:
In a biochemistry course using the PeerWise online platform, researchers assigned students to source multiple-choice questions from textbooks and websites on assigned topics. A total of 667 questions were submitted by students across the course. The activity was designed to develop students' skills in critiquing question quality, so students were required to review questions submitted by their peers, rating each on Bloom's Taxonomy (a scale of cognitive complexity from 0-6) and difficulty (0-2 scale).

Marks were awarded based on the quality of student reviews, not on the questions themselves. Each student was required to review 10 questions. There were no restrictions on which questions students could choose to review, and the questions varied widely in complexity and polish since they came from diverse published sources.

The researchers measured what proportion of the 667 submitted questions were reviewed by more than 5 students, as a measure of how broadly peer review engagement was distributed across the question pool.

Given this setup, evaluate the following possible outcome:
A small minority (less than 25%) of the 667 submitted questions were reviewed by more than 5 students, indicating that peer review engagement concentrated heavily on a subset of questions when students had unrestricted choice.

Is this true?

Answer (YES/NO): NO